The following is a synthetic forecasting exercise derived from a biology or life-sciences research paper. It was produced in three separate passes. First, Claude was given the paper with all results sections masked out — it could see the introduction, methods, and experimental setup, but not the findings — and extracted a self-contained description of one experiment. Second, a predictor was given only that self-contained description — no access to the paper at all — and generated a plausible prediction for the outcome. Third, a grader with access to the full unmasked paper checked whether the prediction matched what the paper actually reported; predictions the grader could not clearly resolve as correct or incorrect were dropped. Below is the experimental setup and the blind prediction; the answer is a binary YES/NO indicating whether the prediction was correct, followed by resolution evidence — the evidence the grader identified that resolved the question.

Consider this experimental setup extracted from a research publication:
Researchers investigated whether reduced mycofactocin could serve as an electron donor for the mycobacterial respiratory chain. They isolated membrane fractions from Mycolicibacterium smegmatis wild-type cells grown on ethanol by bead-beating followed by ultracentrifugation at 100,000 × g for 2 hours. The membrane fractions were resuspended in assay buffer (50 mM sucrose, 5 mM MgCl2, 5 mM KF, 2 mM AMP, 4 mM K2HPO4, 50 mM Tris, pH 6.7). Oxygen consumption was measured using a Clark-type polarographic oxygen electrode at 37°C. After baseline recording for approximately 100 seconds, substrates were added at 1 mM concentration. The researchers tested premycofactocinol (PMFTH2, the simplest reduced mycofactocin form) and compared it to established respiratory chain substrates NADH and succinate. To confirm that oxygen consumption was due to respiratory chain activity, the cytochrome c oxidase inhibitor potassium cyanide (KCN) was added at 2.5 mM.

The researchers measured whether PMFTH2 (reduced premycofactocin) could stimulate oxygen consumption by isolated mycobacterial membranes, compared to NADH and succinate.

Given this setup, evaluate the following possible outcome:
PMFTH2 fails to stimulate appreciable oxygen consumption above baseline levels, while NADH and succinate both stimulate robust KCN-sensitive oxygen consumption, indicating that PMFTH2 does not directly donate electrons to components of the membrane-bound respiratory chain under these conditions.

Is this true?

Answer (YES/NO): NO